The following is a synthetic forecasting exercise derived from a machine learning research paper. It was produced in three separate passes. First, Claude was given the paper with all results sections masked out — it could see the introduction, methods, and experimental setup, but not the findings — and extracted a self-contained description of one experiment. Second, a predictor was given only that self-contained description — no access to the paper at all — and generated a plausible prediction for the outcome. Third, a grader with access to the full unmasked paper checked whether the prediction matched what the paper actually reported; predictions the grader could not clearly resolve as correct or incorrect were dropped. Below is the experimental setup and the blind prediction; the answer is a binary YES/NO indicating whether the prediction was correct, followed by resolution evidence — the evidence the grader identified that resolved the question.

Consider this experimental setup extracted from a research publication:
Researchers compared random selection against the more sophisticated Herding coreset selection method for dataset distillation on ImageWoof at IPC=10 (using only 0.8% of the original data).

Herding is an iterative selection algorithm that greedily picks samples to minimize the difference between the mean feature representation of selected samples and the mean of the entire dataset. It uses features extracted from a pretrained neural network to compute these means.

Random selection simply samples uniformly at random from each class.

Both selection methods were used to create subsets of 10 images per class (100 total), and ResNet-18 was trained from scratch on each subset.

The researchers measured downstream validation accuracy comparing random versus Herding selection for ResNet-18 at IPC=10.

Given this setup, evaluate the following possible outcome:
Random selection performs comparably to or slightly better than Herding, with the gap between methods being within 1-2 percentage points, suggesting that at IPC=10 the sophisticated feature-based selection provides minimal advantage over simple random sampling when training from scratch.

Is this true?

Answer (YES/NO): NO